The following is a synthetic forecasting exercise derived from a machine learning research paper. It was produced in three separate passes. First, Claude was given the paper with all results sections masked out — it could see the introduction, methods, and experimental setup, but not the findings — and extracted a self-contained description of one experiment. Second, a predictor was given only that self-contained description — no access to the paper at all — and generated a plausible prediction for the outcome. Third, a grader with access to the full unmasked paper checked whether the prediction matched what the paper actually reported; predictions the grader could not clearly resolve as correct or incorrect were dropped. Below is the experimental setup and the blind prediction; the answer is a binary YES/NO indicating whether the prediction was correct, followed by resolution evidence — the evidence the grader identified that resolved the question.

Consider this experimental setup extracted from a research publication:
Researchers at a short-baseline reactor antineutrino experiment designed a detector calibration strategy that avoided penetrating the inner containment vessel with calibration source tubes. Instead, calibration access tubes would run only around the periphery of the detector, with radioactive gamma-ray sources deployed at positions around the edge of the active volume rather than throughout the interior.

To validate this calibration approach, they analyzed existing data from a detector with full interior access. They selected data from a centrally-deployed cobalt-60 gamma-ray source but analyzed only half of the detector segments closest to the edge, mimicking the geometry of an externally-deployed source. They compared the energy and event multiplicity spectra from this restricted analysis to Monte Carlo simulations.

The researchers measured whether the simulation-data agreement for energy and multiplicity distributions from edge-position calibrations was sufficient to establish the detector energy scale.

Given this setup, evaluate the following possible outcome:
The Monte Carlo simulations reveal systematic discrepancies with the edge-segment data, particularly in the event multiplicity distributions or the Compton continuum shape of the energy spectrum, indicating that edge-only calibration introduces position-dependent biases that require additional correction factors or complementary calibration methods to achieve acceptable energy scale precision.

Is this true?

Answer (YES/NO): NO